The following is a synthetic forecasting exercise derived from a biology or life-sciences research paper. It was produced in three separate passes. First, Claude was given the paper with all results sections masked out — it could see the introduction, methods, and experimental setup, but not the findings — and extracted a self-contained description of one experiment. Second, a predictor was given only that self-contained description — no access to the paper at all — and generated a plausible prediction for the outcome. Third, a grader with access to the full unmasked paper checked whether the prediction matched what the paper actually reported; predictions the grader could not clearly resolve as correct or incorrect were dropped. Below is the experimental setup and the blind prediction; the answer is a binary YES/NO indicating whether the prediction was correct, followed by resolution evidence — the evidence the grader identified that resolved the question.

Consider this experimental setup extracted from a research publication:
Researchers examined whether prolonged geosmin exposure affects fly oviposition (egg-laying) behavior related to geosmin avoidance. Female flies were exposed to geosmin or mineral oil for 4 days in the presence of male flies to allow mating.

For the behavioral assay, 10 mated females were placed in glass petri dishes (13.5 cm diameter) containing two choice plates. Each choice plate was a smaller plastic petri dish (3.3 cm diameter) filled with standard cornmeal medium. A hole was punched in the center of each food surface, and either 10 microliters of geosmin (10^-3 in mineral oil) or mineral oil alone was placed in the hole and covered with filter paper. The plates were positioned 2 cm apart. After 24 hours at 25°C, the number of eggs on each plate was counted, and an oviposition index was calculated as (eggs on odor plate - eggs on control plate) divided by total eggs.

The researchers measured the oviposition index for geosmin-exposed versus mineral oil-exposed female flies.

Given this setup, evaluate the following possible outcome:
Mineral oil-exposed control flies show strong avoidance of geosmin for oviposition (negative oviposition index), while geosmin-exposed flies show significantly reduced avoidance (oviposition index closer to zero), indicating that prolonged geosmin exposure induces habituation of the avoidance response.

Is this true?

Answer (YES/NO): YES